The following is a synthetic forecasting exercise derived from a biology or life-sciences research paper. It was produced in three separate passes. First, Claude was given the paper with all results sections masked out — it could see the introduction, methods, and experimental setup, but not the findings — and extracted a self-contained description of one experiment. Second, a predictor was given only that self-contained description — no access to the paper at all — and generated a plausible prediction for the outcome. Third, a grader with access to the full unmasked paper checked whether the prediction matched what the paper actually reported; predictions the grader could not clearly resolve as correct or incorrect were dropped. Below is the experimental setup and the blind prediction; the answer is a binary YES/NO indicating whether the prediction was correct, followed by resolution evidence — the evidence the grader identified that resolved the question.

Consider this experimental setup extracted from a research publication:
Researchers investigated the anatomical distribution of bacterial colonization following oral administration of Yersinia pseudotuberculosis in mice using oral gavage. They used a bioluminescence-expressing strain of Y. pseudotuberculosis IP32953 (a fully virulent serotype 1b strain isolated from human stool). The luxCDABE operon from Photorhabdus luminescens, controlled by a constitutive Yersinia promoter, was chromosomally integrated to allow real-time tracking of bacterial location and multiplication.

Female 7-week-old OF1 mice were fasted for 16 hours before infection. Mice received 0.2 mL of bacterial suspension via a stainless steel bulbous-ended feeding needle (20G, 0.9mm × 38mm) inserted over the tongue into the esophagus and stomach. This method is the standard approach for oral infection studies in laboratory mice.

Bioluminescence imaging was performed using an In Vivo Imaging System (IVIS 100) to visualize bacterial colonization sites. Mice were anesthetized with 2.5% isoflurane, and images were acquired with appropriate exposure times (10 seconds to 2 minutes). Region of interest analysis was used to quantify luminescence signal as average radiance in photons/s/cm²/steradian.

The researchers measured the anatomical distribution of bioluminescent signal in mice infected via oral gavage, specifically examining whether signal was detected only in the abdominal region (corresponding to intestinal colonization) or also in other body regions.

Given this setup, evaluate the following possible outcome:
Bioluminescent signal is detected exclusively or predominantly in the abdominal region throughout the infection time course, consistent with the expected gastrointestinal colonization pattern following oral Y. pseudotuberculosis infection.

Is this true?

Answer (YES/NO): NO